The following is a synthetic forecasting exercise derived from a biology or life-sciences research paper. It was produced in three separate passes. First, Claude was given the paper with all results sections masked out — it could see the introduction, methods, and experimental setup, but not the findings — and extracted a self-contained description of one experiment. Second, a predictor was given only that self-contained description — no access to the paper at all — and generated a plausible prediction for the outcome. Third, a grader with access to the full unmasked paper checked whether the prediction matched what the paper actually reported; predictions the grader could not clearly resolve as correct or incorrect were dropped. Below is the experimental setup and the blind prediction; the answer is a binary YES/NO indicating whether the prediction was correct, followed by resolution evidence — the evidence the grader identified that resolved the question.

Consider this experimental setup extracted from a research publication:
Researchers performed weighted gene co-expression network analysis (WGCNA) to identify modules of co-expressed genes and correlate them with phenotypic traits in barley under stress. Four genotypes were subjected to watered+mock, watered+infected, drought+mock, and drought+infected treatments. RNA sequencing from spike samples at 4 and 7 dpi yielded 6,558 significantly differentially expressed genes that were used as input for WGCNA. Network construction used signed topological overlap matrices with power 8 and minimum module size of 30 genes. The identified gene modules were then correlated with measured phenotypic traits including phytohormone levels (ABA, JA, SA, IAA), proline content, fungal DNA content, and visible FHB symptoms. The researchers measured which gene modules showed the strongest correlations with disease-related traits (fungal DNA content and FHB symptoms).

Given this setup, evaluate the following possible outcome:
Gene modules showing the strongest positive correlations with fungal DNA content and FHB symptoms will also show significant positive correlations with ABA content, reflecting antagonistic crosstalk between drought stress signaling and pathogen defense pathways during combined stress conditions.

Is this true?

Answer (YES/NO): NO